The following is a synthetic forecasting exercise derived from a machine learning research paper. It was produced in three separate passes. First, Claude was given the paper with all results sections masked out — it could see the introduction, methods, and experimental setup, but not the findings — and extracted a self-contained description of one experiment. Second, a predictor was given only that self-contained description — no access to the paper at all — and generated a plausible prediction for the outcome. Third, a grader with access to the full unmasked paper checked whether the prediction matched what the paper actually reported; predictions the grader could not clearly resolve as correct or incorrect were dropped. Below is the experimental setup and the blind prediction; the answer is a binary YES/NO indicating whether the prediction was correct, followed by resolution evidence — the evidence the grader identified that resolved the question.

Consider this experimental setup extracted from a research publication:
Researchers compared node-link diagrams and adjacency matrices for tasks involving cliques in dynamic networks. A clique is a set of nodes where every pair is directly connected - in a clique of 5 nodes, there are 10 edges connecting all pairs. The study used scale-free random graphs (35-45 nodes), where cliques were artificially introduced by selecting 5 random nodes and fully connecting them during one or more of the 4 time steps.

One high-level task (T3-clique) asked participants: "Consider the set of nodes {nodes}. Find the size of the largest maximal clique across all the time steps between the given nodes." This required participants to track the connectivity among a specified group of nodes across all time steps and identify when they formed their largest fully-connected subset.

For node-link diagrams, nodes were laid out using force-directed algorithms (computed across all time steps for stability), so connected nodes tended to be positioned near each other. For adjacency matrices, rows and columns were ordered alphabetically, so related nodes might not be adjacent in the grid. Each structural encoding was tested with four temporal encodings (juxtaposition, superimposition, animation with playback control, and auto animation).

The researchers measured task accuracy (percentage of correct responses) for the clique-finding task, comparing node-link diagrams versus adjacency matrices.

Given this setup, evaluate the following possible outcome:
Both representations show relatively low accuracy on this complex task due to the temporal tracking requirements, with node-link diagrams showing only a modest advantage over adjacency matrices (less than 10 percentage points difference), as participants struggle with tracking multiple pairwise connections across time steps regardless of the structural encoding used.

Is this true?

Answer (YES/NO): YES